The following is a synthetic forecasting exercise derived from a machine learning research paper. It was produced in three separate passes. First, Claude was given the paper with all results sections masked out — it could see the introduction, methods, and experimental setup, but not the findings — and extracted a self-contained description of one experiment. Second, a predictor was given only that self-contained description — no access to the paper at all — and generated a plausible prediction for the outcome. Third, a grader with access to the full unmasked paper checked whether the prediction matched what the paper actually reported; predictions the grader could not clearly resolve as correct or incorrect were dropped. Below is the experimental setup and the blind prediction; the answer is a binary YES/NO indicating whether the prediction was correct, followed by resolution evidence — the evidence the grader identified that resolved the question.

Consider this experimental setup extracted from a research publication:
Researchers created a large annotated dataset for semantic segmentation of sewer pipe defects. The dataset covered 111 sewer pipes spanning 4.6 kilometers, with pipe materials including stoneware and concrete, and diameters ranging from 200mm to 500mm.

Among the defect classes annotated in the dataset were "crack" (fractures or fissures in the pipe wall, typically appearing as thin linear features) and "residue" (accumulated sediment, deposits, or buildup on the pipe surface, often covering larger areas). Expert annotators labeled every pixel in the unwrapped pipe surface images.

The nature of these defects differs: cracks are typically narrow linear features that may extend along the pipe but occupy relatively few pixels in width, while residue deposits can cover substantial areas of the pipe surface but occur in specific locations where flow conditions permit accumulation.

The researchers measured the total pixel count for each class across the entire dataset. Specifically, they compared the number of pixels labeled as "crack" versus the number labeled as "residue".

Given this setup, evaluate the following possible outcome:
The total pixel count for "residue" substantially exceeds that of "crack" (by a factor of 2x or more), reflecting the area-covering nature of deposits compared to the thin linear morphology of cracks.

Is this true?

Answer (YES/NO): YES